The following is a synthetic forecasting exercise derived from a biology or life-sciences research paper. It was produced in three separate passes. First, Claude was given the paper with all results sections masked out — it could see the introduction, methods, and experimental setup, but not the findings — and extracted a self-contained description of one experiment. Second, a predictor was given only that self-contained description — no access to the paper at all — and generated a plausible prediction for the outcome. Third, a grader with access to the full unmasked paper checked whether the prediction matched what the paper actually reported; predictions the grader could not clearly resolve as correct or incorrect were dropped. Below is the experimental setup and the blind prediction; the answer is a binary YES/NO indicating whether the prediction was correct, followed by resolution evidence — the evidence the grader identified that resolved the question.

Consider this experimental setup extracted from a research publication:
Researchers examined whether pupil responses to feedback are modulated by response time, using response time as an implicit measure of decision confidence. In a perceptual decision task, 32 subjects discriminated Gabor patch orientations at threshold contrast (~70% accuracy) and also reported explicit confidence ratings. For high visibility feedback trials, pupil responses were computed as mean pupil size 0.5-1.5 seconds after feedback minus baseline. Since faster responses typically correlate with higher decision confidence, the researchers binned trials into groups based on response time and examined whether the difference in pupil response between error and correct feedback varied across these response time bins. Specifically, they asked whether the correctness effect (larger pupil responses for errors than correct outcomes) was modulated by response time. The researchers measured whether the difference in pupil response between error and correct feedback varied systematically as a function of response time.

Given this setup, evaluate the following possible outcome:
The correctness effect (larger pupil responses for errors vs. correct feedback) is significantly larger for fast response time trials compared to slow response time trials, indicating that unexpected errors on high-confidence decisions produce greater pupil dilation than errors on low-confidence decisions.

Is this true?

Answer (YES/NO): YES